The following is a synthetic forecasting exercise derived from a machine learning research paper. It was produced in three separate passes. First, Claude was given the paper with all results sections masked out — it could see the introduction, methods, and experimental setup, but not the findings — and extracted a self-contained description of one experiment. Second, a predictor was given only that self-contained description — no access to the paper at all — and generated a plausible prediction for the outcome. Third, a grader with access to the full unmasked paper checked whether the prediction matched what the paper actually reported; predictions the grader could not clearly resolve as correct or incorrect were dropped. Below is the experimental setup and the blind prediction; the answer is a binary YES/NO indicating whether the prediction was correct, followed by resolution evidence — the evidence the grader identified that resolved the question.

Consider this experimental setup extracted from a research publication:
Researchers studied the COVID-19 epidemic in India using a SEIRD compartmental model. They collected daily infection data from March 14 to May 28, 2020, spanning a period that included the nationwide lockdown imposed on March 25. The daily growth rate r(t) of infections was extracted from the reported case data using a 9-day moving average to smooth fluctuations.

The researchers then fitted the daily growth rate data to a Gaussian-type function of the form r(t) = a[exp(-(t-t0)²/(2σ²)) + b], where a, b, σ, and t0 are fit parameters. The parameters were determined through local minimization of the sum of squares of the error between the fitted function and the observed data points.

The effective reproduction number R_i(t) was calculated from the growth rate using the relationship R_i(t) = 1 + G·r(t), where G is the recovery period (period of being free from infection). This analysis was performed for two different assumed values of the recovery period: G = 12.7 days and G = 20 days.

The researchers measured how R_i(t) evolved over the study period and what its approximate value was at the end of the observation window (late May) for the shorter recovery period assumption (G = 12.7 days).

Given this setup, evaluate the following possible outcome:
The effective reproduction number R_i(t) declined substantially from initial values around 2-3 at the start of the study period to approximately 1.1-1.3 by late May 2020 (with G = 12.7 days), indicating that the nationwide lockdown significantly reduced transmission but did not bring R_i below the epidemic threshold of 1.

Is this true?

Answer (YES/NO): NO